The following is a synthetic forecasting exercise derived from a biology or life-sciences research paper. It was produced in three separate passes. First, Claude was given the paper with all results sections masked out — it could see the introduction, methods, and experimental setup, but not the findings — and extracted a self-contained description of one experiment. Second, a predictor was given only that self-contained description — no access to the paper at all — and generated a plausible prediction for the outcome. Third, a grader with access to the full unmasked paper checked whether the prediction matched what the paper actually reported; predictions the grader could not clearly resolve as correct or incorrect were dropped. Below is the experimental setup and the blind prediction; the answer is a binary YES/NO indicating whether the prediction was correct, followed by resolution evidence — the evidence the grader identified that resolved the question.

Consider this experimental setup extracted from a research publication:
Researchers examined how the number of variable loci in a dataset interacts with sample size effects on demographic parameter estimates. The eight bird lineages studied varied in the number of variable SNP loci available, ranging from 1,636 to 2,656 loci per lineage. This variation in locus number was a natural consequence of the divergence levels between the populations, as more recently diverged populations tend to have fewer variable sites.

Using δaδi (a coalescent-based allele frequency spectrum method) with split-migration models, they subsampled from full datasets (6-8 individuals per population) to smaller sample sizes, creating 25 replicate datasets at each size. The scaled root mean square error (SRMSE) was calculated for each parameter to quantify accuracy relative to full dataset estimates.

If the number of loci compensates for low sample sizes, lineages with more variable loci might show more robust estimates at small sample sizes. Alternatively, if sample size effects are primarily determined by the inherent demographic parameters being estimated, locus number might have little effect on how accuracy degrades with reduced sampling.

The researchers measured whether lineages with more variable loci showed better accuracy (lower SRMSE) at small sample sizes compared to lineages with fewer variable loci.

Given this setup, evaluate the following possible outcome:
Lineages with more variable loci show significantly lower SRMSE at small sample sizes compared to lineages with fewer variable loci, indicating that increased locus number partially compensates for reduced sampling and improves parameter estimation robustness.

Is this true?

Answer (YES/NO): NO